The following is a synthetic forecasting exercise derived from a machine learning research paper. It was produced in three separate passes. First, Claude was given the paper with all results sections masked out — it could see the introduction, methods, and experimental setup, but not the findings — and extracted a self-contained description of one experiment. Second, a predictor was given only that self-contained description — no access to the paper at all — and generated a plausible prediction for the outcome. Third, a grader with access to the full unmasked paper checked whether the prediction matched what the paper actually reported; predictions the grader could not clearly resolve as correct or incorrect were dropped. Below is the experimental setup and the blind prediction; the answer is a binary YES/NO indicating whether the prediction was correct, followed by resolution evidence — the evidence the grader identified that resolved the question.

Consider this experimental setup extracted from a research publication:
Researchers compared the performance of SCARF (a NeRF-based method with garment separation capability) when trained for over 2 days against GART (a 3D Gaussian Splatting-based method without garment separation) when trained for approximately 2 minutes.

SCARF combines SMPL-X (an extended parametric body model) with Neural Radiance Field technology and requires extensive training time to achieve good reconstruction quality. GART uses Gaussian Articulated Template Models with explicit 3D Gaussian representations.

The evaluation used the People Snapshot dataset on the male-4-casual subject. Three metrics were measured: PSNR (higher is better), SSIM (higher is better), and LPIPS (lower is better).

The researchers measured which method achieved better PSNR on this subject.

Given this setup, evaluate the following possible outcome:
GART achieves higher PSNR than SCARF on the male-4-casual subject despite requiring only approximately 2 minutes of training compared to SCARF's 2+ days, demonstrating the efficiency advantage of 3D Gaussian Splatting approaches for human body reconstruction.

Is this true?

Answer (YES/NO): NO